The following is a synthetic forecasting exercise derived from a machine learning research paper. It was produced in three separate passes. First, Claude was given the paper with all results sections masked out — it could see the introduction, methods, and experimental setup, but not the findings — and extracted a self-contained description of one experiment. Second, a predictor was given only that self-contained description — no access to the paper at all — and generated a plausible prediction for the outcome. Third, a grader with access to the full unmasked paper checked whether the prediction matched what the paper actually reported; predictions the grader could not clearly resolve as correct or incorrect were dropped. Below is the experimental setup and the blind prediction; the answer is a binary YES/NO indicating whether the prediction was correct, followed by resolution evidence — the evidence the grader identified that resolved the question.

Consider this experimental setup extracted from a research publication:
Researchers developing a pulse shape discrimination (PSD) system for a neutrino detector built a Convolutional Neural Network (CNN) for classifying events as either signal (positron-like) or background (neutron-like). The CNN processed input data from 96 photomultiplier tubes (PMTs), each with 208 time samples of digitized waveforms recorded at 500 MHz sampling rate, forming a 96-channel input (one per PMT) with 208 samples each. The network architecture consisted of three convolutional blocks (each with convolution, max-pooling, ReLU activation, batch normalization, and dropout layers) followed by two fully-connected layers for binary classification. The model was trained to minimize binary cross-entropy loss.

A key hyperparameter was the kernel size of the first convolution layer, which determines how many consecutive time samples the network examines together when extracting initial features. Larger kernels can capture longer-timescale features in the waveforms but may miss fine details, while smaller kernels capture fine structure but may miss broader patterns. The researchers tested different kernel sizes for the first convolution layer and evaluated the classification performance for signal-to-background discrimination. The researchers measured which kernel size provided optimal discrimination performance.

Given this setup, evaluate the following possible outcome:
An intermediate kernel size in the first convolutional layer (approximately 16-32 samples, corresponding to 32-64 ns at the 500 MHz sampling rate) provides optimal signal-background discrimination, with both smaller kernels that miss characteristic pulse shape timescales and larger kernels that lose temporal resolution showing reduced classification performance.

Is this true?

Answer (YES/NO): NO